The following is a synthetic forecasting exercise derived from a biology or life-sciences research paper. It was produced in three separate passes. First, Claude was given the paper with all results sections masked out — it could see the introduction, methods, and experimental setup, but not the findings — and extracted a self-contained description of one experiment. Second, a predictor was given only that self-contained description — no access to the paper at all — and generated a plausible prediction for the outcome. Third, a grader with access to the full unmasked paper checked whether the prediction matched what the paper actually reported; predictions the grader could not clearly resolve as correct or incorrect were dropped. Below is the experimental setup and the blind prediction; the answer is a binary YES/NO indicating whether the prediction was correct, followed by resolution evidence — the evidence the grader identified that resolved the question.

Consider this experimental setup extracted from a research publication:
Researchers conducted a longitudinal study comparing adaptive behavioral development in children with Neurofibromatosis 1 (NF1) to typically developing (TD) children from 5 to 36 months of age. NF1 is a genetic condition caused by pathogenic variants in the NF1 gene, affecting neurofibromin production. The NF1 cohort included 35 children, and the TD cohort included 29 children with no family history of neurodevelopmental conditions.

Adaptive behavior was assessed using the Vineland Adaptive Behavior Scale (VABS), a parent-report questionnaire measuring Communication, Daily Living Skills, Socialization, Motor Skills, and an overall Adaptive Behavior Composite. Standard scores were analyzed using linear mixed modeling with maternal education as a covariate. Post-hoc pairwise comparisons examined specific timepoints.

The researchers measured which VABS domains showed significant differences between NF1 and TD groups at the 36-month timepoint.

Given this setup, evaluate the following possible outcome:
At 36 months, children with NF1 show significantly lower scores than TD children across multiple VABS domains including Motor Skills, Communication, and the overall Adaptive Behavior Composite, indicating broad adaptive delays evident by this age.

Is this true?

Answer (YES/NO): NO